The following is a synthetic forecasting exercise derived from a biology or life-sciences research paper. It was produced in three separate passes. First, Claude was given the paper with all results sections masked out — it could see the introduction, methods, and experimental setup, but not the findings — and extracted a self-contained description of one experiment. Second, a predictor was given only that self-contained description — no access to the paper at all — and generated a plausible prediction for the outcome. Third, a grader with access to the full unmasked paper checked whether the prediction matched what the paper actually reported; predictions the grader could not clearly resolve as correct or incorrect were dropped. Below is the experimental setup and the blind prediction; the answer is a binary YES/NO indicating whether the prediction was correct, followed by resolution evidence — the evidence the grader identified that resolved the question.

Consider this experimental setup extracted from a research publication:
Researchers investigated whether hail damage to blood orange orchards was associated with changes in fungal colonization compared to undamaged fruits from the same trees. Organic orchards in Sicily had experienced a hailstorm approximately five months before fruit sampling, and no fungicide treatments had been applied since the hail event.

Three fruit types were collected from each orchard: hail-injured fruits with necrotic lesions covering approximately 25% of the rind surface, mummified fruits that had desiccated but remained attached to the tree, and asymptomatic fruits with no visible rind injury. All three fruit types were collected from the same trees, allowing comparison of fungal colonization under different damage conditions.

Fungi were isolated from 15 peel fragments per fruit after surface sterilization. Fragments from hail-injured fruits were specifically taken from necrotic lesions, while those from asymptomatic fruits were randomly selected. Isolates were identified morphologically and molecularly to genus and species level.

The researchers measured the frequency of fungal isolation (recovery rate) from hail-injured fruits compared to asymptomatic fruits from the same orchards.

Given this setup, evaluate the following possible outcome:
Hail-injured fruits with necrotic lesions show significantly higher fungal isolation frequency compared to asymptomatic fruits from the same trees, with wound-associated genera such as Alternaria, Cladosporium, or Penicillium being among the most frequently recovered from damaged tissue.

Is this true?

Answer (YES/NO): YES